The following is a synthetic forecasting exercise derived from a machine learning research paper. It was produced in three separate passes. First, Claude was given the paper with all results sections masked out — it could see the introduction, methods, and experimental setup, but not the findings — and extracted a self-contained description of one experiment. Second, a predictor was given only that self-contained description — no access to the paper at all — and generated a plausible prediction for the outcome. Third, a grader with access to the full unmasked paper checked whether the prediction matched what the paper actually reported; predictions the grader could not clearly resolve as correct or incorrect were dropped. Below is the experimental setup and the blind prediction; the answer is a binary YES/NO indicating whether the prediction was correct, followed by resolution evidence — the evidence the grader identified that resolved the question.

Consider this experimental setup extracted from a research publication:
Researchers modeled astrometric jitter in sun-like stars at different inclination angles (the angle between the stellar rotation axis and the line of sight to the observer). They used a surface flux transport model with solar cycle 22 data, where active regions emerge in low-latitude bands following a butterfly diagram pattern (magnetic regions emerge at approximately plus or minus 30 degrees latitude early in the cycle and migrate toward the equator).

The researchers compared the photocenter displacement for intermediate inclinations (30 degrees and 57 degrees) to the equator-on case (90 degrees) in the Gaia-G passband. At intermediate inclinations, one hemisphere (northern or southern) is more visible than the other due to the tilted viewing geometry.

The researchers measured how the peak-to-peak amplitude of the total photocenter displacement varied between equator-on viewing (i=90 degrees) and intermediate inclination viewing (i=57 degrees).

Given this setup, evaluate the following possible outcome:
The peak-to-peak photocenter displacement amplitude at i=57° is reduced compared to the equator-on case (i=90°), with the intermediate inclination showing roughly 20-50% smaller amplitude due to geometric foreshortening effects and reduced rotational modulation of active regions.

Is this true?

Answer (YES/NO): NO